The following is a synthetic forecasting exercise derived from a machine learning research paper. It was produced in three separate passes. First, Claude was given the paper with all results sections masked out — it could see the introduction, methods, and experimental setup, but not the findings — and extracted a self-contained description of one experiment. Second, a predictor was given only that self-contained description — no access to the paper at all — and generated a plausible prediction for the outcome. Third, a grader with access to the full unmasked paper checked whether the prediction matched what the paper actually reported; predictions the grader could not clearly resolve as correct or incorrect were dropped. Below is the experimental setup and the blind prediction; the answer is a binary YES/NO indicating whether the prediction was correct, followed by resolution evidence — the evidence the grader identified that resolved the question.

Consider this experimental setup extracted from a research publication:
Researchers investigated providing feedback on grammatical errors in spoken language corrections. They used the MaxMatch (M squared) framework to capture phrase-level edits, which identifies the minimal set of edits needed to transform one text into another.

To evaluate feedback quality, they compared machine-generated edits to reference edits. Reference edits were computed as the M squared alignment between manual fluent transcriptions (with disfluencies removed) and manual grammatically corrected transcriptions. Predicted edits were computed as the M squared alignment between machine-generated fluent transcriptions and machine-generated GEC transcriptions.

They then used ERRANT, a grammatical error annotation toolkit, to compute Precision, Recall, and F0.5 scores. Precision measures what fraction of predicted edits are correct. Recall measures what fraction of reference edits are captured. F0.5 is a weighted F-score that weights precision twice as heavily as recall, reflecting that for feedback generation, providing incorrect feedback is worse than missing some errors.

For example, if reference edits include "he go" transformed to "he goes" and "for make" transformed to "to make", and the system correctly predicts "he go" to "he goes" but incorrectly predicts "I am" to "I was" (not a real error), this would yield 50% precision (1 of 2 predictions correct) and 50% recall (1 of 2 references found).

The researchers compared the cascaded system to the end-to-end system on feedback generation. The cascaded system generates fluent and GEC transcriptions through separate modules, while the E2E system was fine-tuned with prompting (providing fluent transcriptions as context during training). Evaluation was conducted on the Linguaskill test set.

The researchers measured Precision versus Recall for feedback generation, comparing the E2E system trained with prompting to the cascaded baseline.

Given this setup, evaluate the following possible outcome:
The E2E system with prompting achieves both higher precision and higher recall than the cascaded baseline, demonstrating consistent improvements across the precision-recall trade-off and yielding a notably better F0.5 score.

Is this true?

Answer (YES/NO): NO